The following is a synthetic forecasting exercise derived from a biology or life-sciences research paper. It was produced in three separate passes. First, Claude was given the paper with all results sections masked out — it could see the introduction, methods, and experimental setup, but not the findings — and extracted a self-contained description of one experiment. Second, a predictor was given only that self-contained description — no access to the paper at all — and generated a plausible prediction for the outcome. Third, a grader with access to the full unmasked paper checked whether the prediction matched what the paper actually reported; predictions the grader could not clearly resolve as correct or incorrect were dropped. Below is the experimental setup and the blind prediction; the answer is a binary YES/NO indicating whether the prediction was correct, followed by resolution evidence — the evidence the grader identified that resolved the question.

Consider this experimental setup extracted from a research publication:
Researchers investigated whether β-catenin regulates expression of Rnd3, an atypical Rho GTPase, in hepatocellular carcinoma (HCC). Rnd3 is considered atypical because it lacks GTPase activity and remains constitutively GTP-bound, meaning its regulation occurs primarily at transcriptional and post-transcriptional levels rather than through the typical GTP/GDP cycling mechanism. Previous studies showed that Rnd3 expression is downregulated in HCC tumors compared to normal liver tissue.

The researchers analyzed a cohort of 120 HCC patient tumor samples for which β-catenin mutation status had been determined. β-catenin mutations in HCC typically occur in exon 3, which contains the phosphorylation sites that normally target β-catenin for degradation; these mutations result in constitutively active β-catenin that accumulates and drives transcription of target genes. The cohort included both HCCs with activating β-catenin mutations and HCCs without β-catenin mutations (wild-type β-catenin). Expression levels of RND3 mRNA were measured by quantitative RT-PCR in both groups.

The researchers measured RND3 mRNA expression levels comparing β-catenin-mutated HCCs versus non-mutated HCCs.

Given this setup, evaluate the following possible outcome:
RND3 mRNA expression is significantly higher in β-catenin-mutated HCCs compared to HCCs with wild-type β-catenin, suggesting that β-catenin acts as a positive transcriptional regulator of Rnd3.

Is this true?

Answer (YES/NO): NO